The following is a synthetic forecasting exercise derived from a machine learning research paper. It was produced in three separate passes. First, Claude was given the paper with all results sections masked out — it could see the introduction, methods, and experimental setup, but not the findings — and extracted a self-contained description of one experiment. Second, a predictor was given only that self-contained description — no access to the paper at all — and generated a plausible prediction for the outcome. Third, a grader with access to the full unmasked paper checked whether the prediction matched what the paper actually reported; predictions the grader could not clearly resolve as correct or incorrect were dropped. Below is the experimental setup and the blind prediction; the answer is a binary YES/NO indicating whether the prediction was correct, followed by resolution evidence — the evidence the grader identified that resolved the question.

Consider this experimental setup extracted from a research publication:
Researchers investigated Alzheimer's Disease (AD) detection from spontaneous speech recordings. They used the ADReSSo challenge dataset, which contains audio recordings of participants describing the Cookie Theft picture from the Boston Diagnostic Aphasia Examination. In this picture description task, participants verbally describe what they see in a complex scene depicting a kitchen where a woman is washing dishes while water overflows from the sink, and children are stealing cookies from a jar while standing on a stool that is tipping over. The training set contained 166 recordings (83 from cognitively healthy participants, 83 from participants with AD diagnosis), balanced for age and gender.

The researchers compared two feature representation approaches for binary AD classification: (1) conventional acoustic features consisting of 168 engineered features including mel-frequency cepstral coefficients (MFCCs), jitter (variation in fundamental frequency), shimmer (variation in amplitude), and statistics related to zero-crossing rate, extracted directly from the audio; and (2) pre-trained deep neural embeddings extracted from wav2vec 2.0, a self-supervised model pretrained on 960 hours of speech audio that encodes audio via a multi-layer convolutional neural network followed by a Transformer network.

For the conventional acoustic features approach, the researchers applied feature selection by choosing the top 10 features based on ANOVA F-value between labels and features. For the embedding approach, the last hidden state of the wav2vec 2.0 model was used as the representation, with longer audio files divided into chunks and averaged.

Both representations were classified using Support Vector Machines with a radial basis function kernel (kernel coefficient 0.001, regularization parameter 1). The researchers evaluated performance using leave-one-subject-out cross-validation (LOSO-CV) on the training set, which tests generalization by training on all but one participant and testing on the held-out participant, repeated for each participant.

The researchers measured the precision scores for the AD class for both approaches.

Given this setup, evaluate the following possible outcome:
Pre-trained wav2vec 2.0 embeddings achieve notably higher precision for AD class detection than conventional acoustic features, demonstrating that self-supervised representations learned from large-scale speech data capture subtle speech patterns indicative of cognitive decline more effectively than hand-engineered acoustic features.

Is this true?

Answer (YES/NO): NO